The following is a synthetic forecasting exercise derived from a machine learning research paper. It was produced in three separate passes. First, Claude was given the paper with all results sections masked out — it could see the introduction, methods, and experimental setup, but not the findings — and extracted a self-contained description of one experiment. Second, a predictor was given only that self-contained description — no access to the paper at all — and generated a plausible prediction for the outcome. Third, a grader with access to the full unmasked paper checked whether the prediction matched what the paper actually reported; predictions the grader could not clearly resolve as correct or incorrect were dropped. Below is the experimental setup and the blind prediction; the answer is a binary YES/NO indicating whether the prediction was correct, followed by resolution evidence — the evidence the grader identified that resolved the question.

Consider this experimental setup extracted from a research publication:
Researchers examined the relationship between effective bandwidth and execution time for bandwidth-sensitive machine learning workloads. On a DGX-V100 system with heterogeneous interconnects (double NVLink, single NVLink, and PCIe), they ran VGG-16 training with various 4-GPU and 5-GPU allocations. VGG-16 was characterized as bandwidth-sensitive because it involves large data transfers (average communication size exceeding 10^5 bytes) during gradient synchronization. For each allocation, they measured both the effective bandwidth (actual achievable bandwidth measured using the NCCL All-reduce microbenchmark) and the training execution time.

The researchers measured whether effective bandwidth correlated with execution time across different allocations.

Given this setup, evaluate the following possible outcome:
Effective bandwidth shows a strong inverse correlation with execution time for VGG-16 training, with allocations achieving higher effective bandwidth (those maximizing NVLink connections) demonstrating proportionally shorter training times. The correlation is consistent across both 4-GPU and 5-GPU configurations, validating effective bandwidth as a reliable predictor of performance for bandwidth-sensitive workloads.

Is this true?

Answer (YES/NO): NO